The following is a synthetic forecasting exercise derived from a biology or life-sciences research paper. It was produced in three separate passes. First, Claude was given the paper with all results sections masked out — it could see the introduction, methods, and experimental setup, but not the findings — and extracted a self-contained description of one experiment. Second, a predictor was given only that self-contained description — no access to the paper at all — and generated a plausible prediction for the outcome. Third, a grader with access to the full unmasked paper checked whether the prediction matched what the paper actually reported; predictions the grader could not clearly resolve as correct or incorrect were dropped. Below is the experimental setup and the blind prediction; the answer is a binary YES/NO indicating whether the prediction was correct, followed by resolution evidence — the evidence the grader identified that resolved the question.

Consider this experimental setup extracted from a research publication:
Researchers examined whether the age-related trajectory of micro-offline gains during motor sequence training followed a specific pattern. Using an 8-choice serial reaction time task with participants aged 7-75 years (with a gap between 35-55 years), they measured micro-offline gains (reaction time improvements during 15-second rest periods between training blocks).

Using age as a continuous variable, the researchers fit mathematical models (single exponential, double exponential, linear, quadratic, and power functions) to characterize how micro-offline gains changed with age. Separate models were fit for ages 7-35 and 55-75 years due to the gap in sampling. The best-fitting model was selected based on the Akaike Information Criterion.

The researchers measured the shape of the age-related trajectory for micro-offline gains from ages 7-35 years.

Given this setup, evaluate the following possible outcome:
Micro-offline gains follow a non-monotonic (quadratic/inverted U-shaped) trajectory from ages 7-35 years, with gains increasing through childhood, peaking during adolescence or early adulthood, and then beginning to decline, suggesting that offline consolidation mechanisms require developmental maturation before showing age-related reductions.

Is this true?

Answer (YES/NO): NO